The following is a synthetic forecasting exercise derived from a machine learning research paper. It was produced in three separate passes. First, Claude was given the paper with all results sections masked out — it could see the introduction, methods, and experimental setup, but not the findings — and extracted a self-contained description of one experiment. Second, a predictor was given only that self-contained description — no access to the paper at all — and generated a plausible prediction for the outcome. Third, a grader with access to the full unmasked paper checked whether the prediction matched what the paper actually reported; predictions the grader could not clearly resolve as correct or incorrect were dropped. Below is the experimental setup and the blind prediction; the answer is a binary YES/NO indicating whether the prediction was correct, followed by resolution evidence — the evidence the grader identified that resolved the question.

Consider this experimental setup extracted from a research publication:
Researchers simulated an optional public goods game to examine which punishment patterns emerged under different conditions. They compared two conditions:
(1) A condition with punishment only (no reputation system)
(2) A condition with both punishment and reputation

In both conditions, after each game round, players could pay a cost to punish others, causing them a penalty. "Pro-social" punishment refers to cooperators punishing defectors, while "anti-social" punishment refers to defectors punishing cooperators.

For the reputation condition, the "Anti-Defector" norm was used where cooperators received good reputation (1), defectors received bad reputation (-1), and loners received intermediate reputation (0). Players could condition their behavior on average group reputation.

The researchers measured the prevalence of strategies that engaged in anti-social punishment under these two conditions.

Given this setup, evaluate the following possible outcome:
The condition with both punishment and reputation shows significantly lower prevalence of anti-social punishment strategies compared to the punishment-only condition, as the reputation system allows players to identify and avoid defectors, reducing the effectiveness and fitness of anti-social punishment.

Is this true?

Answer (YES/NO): YES